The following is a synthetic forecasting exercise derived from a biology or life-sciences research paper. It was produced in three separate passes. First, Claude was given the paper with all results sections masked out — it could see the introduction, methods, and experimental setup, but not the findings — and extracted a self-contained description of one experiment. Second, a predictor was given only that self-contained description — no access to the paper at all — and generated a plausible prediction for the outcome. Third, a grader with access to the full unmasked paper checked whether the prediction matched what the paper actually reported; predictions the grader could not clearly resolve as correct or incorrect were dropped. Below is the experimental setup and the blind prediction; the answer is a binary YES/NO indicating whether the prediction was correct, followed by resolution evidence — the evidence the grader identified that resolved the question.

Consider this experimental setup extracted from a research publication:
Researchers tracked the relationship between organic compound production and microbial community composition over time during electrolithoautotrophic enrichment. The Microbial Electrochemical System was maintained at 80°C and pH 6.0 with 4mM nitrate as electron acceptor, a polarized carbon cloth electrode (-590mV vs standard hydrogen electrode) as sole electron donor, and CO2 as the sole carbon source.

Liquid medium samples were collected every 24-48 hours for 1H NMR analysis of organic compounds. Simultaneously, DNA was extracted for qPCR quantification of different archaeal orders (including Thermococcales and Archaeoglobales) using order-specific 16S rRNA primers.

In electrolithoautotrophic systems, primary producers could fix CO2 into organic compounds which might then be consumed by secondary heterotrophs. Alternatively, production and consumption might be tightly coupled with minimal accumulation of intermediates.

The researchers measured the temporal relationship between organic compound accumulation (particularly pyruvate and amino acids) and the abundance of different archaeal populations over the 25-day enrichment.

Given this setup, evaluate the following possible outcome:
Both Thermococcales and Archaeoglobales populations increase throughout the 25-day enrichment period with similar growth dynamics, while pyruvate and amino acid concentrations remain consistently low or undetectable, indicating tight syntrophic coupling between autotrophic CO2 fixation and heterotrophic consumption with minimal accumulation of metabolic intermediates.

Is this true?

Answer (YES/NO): NO